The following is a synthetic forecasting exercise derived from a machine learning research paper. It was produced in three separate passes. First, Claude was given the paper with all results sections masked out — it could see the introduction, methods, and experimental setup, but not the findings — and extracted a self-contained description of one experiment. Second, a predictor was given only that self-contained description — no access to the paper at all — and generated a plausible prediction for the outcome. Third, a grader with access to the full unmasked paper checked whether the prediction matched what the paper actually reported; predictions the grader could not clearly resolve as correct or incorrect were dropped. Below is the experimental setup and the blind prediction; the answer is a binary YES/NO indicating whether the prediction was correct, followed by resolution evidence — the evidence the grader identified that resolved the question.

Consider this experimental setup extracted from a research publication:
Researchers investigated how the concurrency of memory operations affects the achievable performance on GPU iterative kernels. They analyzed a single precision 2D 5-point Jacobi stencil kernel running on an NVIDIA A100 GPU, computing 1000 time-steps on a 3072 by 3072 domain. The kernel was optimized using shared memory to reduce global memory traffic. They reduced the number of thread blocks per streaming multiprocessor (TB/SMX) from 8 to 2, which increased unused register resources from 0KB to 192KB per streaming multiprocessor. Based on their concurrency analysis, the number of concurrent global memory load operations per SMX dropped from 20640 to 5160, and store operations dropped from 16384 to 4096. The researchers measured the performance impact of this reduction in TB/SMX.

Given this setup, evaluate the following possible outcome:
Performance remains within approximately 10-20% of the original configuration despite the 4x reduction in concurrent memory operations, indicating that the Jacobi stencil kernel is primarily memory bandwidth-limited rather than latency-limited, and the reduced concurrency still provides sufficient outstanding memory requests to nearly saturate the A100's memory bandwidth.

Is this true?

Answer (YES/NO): NO